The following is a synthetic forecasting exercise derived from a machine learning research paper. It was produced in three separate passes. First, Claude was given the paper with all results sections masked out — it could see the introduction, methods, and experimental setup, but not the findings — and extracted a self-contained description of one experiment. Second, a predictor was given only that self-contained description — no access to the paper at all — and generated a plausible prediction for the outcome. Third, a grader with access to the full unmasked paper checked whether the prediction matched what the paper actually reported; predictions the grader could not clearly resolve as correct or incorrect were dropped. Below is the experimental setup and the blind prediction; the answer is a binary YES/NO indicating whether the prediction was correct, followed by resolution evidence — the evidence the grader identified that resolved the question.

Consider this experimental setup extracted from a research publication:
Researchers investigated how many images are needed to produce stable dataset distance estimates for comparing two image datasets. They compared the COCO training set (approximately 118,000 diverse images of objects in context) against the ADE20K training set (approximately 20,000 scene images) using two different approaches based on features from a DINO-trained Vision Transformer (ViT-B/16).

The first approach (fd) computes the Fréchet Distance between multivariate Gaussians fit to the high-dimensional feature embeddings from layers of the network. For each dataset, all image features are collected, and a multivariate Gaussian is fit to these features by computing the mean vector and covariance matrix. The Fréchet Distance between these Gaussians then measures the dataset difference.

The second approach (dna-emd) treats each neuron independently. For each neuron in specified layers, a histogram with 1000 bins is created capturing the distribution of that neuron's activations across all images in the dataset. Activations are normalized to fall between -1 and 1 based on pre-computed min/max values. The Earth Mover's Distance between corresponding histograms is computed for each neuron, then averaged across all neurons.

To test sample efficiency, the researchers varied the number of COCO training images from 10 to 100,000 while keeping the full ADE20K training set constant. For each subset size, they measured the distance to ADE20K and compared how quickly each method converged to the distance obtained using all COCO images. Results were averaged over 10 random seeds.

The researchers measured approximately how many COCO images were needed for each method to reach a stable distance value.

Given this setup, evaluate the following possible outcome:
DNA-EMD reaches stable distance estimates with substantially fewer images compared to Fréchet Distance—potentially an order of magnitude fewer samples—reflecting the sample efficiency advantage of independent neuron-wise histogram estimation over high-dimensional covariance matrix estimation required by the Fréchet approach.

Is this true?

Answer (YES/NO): YES